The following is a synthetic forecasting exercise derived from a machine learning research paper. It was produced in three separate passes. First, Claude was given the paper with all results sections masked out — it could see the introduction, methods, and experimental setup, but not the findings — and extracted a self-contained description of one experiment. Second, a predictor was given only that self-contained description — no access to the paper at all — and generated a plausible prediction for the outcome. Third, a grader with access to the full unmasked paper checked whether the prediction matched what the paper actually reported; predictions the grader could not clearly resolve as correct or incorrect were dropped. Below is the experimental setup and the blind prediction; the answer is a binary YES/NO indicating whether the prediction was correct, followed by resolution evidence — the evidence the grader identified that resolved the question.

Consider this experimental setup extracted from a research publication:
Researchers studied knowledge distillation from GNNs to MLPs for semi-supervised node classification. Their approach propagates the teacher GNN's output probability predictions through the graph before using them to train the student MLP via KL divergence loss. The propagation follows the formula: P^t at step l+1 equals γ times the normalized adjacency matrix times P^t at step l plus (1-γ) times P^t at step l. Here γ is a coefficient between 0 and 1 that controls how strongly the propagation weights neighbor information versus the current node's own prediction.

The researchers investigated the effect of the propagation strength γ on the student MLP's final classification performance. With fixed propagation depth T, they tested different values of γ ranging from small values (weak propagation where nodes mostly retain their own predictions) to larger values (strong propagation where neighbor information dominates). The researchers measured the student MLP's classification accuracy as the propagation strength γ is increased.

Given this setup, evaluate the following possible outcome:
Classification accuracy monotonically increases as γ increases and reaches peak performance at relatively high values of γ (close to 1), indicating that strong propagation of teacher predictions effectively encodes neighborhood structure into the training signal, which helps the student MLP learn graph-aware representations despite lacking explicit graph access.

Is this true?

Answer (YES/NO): YES